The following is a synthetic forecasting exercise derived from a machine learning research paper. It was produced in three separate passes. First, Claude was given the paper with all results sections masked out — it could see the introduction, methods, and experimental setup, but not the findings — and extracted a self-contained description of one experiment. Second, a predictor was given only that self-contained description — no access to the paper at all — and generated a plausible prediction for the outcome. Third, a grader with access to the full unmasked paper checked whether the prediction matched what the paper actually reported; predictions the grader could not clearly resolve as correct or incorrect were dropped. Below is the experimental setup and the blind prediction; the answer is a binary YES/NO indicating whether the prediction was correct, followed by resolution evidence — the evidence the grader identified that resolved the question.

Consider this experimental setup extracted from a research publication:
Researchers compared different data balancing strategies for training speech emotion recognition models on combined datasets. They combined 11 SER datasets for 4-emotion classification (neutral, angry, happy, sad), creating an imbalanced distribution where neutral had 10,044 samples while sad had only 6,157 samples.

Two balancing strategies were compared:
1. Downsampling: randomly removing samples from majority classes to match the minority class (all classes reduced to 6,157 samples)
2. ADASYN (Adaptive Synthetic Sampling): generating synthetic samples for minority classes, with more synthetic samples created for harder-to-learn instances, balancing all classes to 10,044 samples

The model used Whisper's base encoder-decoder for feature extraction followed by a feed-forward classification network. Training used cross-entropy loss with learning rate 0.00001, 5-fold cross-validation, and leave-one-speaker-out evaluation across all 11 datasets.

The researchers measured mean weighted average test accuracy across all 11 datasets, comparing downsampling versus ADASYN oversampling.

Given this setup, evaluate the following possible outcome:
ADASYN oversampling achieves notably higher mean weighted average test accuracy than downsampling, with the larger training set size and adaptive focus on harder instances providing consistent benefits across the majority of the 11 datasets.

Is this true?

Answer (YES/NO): NO